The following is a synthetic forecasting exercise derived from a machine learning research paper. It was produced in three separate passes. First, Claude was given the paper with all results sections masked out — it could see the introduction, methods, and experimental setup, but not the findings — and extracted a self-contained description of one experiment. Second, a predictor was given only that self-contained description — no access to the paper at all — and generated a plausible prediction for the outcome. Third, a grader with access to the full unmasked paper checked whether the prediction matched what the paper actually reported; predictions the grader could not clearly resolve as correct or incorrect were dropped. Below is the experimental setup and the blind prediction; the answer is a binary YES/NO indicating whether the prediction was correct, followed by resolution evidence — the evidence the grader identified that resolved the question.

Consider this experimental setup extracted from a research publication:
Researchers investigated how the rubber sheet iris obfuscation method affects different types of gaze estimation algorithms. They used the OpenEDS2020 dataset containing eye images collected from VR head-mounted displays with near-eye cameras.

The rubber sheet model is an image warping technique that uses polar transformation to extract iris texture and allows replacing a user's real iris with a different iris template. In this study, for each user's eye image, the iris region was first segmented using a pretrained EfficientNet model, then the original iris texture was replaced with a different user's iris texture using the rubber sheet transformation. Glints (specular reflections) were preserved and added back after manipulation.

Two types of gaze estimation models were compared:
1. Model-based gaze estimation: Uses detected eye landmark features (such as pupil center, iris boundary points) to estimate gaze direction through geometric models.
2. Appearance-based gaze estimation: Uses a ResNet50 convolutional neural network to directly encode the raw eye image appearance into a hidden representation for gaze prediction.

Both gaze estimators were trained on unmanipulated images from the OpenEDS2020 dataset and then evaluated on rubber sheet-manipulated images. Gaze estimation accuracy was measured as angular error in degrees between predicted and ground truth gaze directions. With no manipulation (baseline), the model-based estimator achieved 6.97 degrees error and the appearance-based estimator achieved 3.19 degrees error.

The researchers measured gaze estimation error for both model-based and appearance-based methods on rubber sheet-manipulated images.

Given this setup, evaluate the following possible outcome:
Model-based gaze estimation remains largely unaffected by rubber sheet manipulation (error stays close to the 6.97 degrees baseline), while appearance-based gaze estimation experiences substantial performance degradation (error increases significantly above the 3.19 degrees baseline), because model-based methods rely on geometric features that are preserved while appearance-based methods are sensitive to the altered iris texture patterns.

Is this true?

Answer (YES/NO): YES